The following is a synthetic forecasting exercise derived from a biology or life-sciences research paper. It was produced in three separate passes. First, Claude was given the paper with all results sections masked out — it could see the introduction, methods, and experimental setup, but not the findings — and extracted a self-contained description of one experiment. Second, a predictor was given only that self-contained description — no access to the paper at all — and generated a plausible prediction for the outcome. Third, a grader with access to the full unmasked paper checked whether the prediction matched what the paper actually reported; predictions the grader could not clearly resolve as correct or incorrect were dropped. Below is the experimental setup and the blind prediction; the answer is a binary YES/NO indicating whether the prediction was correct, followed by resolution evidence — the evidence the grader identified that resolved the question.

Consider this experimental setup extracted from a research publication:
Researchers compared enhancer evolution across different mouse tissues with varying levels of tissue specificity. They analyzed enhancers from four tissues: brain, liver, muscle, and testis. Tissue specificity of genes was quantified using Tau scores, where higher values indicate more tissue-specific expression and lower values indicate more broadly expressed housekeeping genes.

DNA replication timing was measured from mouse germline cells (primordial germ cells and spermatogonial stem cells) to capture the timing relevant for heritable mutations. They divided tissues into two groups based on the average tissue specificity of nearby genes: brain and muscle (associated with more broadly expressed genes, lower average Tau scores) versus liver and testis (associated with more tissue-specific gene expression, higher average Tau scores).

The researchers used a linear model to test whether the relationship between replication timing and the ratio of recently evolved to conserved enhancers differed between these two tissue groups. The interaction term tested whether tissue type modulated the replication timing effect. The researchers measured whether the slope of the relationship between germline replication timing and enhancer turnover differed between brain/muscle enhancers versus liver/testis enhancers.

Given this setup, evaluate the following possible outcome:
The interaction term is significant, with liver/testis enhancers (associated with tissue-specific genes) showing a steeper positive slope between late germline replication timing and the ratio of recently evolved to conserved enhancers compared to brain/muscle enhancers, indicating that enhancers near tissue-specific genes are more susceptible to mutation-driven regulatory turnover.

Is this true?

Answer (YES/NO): YES